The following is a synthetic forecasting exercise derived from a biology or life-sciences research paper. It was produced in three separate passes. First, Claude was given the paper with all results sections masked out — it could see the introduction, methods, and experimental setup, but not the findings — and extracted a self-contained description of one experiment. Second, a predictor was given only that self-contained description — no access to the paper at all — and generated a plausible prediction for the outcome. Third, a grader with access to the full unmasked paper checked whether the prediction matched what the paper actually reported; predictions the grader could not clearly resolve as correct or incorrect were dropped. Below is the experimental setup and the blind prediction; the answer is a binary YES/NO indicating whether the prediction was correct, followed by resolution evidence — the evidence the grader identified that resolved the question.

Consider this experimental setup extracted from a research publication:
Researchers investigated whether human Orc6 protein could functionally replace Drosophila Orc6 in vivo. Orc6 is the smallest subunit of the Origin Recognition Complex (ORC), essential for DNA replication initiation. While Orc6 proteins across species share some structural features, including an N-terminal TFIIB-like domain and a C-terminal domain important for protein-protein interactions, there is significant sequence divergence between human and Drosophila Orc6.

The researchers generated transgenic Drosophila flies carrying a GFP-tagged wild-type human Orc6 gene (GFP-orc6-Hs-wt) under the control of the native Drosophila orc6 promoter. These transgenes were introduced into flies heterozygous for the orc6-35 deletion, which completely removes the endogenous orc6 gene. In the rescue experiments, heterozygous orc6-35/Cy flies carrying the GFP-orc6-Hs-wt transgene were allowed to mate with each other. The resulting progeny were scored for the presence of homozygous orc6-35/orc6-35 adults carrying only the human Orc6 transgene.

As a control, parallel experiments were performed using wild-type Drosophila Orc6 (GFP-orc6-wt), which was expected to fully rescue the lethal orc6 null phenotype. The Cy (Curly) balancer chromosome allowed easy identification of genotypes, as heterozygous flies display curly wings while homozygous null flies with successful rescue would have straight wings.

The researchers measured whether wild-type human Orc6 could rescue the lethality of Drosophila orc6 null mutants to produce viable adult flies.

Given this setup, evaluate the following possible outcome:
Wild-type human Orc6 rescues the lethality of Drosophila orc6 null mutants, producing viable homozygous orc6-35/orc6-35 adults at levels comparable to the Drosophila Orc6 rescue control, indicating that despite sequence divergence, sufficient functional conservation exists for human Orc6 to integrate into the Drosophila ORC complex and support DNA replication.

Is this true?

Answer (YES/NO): NO